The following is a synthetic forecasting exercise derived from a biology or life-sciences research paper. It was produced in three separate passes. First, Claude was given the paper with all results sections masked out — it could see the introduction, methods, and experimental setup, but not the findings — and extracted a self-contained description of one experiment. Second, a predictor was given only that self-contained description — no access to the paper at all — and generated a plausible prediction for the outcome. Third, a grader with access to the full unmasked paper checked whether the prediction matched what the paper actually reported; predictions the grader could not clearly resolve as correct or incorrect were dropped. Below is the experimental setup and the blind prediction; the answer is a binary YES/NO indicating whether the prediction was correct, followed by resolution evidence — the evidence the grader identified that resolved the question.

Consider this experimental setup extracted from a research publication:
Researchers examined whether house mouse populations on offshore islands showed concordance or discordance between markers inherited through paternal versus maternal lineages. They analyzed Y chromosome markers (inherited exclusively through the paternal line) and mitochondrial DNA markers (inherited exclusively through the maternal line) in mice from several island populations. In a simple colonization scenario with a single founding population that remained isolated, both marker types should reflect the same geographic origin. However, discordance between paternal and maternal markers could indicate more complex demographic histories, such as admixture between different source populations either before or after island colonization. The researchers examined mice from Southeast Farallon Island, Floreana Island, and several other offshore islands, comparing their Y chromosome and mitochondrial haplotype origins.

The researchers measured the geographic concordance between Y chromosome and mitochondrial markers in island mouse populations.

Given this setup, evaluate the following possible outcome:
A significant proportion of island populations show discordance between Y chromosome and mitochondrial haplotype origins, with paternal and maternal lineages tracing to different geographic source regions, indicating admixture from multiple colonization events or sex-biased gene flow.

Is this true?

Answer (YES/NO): YES